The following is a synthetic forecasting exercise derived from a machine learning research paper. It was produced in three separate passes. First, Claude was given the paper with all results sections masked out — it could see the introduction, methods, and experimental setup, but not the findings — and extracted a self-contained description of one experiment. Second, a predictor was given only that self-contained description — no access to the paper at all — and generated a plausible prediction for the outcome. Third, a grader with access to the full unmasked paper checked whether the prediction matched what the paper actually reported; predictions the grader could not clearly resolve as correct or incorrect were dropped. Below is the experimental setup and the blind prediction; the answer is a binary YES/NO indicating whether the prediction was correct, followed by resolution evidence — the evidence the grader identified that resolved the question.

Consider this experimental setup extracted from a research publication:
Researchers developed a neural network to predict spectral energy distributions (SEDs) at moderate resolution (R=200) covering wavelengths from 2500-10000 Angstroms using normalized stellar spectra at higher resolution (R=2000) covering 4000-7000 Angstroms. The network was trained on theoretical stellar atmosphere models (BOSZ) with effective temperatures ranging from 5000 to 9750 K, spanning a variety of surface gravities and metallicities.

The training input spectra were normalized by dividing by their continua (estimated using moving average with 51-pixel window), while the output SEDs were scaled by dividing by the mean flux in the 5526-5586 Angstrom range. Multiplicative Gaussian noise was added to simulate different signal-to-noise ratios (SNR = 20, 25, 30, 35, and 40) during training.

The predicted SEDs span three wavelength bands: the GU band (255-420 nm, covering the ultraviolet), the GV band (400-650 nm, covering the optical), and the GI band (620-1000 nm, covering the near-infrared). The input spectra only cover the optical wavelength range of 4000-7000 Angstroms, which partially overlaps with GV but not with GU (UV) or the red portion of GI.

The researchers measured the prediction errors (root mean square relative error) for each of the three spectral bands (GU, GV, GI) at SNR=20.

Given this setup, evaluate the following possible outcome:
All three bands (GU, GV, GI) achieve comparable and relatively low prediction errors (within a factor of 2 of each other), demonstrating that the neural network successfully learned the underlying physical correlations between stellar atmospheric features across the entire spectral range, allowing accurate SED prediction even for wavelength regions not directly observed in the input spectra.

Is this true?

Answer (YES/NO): NO